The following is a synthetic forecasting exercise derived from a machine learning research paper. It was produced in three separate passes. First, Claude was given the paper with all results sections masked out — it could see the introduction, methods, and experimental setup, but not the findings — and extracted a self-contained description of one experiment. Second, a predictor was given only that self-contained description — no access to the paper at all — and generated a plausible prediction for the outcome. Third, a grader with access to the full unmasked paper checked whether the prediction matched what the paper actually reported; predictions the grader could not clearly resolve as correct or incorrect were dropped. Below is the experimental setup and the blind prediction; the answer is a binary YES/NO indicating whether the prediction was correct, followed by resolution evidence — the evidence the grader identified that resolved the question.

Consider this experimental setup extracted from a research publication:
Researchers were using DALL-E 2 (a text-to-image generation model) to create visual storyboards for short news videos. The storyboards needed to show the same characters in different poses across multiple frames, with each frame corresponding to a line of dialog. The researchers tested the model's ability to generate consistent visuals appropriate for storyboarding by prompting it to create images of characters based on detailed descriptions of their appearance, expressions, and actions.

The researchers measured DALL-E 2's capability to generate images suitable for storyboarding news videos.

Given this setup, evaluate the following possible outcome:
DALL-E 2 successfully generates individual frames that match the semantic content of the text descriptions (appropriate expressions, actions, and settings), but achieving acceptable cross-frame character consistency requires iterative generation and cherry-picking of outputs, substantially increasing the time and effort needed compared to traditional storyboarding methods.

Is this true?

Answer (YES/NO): NO